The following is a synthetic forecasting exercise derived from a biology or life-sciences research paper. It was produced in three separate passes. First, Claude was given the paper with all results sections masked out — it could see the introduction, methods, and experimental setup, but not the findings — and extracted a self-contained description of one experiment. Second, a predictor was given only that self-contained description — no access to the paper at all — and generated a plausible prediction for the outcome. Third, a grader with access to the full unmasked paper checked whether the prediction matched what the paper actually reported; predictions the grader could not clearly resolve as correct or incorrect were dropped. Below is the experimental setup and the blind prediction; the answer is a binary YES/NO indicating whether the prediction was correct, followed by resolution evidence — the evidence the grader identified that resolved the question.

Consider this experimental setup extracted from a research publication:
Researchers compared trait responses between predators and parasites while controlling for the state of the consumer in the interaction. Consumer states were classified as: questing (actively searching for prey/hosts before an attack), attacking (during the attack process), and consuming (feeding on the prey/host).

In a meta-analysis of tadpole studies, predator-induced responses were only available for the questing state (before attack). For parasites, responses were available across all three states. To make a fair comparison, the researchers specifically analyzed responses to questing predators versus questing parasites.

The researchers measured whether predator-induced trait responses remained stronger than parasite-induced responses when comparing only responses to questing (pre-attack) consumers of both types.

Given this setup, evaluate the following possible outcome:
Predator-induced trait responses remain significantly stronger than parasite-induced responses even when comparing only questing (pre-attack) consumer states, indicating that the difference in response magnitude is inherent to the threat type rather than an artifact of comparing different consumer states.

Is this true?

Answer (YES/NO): YES